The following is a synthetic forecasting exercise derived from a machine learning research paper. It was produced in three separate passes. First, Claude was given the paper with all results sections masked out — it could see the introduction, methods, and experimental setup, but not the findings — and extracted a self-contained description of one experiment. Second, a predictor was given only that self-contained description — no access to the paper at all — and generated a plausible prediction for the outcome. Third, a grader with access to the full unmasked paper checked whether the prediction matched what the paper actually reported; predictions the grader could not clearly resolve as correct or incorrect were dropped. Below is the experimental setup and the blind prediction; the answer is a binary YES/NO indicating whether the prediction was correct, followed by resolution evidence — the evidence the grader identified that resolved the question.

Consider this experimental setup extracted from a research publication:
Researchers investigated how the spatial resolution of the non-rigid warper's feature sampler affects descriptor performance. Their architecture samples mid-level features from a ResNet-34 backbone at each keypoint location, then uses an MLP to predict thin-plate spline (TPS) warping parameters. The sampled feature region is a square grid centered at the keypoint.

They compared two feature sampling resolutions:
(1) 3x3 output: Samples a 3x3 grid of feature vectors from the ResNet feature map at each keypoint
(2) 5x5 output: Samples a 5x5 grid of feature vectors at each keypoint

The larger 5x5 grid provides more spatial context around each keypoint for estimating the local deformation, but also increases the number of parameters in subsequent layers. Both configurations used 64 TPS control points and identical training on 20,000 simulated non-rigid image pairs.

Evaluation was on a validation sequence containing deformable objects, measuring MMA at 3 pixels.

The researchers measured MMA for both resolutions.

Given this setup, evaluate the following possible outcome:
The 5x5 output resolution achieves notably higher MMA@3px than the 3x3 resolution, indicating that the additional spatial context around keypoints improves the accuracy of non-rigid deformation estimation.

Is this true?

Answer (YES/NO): NO